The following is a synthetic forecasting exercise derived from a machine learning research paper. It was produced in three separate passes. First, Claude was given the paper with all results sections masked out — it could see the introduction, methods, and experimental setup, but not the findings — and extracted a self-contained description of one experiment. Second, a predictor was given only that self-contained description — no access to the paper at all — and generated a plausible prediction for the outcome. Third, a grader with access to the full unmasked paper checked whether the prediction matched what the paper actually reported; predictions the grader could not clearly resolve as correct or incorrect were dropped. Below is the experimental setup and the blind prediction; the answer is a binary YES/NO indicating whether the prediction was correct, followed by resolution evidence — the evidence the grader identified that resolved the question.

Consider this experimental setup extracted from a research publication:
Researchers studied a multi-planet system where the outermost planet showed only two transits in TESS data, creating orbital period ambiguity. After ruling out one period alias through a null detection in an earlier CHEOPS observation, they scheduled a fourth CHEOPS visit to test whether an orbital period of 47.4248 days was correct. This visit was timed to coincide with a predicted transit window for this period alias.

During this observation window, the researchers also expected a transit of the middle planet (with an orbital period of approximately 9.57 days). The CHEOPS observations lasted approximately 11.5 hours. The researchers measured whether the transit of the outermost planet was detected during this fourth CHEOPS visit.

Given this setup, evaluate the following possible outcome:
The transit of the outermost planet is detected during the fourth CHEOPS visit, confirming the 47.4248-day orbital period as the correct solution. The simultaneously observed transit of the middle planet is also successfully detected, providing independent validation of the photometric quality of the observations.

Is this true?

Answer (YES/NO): YES